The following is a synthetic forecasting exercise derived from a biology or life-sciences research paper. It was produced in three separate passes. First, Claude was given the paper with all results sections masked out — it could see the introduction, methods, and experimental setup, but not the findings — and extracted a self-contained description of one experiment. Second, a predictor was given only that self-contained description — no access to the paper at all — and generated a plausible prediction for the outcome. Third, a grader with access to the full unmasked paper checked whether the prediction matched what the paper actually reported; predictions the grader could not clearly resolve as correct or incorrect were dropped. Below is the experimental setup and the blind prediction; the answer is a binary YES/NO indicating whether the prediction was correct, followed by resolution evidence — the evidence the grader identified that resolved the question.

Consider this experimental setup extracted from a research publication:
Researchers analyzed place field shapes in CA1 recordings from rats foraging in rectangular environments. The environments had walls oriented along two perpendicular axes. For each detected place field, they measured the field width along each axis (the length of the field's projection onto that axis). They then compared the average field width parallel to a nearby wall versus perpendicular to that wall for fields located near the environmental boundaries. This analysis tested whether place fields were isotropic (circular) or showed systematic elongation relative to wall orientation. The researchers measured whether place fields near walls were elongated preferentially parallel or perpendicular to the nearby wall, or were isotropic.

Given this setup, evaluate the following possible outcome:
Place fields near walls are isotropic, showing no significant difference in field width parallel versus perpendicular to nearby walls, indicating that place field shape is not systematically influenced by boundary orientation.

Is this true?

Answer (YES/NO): NO